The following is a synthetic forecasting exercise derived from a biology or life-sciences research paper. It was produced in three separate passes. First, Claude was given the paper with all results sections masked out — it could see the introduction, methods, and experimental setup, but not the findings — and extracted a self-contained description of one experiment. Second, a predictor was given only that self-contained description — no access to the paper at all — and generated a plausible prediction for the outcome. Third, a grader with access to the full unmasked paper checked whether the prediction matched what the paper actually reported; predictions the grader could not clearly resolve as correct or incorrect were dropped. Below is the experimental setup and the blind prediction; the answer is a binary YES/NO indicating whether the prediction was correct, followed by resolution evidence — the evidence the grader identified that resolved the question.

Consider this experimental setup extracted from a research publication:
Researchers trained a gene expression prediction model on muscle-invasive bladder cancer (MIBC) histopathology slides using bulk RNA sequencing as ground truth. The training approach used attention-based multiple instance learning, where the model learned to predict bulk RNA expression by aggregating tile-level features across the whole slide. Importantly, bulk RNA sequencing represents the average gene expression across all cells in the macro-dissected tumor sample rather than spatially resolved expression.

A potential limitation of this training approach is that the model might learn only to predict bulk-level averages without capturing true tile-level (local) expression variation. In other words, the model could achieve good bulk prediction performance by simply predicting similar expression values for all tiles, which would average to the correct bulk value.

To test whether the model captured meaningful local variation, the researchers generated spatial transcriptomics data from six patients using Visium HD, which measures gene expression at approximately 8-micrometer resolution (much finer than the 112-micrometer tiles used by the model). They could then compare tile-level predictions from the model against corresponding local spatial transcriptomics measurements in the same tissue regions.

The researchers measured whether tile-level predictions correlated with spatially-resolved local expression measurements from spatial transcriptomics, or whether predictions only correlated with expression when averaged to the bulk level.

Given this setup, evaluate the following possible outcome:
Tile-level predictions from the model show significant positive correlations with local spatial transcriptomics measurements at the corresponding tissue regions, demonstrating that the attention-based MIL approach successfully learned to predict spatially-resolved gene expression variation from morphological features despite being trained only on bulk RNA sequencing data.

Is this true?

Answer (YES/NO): YES